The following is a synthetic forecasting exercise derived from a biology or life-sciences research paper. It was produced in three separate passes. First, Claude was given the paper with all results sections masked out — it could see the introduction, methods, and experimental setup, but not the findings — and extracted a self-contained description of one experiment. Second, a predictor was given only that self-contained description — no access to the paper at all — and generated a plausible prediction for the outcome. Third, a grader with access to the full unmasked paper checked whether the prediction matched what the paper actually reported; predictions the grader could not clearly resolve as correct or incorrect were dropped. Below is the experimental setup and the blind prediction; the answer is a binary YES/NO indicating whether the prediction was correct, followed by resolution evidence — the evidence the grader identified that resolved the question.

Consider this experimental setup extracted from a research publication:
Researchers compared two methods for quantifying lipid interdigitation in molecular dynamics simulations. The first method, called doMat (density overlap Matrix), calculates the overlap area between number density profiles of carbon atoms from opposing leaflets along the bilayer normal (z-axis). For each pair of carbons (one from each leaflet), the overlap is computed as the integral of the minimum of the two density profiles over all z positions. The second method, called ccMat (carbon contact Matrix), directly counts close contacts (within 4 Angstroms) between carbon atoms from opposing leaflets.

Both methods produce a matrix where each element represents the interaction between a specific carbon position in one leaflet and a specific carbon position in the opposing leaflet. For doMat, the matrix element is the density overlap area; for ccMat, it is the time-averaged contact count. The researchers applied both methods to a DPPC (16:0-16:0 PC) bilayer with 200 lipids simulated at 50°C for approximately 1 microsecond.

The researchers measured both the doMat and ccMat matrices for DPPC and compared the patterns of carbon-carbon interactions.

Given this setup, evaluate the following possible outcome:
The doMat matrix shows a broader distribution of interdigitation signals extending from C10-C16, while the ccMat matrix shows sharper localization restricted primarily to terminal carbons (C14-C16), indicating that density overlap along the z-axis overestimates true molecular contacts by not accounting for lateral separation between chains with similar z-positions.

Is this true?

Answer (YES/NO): NO